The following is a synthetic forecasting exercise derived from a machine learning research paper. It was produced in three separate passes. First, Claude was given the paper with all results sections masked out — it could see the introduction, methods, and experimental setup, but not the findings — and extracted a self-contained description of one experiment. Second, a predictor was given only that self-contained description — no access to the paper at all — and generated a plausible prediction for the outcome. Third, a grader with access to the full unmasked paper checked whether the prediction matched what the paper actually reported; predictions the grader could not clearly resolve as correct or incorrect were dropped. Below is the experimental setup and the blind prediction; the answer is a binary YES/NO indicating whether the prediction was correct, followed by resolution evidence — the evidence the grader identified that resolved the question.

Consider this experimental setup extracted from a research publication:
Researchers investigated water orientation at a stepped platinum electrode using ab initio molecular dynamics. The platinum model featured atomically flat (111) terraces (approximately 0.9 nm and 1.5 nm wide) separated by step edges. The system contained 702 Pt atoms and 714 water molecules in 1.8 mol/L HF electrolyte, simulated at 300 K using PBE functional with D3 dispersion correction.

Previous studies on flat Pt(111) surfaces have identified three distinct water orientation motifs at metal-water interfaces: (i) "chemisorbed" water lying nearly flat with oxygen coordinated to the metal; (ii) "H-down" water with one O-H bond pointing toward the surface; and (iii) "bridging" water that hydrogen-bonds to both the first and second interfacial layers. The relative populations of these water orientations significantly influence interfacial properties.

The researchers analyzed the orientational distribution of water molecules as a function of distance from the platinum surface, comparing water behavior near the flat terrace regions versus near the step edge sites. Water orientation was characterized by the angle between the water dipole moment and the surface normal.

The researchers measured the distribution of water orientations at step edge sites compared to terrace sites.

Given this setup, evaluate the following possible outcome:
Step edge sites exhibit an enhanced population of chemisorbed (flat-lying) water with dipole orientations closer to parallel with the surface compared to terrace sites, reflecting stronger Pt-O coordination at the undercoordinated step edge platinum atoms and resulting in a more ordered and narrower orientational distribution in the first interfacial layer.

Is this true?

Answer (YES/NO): NO